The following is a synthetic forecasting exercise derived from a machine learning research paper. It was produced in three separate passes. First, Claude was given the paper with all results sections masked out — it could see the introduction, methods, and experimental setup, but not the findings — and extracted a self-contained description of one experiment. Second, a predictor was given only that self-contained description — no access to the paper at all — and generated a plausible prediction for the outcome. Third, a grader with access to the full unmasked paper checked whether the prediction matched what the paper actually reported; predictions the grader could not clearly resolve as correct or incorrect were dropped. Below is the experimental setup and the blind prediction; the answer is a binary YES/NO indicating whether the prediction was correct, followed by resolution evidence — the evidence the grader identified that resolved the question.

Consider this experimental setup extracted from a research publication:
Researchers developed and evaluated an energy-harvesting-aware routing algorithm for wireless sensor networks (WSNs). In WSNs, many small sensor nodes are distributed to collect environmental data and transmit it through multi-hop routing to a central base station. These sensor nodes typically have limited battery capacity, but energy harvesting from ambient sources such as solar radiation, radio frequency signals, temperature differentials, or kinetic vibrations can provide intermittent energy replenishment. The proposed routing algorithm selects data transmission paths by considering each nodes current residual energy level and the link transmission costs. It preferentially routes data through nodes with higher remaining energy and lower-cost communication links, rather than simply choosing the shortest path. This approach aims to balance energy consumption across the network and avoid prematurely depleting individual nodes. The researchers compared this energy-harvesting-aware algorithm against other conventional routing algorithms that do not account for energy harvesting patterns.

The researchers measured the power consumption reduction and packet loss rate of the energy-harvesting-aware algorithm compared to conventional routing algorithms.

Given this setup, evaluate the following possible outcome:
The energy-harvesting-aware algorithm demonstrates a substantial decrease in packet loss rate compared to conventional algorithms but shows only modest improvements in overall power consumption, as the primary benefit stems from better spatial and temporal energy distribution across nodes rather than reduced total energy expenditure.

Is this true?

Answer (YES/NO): NO